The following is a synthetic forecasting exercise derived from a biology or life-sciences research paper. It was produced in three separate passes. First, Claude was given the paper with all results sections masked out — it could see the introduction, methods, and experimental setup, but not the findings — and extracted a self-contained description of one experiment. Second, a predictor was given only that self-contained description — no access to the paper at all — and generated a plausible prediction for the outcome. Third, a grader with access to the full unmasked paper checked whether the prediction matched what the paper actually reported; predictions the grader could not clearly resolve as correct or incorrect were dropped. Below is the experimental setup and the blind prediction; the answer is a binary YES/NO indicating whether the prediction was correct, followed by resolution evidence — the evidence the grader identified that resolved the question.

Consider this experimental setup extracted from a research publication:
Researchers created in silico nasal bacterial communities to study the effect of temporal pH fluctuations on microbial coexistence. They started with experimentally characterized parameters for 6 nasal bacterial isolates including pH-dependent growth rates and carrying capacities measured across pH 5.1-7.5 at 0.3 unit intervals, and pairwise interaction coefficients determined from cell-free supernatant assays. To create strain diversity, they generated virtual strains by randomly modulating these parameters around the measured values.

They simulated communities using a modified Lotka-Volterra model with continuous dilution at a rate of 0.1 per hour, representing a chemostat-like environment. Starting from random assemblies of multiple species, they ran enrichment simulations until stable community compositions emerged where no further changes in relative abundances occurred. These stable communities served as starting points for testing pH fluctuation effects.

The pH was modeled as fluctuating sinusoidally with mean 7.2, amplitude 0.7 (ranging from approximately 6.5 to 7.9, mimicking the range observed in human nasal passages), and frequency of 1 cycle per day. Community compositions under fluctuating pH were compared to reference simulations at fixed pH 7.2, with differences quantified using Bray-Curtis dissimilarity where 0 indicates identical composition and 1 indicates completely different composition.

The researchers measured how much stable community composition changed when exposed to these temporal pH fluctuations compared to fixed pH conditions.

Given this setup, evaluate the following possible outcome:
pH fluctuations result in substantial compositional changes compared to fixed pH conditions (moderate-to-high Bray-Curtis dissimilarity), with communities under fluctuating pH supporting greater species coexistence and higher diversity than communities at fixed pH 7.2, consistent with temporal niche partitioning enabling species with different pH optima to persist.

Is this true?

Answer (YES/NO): NO